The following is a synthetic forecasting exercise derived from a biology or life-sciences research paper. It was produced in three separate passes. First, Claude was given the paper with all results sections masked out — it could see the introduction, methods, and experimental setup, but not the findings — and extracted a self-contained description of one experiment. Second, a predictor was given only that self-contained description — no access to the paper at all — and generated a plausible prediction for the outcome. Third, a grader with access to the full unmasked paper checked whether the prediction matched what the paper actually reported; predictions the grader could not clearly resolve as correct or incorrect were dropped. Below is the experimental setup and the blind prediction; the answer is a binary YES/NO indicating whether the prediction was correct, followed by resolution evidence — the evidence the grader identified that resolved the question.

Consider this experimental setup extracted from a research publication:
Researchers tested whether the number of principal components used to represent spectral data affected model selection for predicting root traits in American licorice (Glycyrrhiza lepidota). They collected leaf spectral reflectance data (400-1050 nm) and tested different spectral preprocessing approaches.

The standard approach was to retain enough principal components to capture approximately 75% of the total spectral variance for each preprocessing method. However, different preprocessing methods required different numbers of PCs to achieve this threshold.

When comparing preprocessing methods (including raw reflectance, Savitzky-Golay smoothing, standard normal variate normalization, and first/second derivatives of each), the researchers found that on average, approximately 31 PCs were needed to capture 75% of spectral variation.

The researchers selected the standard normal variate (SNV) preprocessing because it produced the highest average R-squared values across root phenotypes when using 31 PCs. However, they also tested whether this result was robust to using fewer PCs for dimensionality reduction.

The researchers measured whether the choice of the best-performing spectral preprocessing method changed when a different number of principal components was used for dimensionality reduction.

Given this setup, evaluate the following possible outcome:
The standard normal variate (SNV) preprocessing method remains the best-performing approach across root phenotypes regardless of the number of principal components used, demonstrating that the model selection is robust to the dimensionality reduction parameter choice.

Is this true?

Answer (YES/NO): NO